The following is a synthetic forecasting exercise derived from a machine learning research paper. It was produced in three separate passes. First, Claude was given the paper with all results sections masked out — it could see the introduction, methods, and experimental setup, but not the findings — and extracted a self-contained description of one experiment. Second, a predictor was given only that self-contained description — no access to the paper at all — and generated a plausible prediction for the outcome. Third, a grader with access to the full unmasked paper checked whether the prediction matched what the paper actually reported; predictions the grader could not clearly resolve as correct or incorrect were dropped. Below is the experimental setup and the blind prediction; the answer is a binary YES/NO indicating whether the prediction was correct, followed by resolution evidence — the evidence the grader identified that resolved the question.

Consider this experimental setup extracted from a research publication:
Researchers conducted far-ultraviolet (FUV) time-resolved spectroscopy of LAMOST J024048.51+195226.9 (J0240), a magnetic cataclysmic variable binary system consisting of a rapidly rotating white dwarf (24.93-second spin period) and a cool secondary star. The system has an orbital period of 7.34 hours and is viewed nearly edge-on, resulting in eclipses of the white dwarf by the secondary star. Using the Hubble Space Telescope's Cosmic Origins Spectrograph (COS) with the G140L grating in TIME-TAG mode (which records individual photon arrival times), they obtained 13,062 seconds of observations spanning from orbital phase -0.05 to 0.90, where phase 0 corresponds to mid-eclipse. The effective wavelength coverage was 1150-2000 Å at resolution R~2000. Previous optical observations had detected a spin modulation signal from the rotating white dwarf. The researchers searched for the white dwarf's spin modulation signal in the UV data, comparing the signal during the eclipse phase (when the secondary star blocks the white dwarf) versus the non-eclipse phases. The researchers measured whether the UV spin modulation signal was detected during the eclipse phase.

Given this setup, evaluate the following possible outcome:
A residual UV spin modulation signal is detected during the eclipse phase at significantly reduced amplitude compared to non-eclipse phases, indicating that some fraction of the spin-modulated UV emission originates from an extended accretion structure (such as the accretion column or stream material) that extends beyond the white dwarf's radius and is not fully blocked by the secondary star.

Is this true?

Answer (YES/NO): NO